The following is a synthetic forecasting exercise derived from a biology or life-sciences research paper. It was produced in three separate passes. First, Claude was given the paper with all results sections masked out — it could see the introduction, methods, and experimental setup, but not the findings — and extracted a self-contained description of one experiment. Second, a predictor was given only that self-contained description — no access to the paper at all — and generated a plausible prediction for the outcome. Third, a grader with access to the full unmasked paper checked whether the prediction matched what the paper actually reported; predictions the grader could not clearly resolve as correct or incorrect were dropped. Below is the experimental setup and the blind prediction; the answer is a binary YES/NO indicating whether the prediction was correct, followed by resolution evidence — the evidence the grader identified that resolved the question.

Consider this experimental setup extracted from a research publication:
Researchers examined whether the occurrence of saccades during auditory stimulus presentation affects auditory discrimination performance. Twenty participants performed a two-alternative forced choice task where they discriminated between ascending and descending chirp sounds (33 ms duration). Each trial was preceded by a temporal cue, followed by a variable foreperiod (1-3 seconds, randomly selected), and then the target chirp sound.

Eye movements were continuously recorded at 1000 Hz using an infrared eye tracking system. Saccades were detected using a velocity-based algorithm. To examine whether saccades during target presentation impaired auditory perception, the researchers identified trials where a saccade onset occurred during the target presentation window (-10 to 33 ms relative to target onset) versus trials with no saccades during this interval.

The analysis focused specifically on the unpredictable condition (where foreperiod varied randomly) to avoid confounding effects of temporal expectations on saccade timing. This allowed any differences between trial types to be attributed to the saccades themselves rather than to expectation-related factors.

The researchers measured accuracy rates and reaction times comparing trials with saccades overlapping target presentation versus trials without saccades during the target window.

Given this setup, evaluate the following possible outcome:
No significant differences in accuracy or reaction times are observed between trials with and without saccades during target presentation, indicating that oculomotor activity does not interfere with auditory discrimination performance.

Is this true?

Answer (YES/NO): YES